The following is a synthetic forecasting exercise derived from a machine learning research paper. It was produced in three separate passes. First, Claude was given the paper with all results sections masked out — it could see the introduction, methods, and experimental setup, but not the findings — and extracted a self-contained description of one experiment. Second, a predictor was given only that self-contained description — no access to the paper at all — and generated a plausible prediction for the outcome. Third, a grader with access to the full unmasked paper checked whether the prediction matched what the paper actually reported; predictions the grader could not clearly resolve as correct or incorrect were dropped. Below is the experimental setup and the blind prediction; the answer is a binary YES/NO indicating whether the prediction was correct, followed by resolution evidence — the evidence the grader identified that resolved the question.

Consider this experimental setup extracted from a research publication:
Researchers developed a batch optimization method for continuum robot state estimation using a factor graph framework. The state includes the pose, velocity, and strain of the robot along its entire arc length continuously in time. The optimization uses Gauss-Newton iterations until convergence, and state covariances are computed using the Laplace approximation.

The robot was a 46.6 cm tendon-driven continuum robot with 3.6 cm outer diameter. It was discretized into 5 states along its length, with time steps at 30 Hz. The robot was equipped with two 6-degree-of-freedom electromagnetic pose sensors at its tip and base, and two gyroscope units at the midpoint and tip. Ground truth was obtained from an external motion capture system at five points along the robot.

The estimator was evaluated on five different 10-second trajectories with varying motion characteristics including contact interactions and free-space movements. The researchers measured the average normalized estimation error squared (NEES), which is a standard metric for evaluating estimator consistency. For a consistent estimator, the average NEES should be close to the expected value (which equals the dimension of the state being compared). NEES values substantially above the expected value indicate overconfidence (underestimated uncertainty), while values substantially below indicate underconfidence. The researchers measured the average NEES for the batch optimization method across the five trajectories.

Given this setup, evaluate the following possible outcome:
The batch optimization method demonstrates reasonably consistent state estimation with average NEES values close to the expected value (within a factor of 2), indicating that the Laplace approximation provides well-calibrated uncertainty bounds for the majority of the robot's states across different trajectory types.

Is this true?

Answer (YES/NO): YES